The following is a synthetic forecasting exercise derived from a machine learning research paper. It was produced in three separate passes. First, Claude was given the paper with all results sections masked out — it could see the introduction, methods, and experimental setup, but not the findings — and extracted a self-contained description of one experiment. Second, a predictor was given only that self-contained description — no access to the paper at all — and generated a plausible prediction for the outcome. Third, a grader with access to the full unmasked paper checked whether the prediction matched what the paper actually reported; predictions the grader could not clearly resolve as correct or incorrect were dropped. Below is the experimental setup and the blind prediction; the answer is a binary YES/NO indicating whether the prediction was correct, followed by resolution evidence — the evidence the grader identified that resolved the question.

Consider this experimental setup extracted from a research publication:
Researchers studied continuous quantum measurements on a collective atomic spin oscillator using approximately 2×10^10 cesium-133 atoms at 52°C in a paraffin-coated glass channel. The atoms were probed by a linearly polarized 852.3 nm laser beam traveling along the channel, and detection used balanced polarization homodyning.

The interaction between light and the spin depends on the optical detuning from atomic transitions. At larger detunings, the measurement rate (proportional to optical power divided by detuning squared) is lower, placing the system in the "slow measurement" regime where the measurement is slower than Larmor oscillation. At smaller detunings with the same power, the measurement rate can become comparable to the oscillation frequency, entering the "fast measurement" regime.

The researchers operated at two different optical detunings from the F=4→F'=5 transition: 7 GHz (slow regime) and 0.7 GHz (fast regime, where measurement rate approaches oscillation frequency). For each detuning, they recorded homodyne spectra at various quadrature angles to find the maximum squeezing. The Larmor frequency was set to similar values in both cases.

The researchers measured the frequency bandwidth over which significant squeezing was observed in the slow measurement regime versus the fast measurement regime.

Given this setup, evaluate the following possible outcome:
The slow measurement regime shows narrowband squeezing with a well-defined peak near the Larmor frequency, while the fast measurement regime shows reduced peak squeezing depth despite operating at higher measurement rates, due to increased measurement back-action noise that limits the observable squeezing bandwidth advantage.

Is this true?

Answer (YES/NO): NO